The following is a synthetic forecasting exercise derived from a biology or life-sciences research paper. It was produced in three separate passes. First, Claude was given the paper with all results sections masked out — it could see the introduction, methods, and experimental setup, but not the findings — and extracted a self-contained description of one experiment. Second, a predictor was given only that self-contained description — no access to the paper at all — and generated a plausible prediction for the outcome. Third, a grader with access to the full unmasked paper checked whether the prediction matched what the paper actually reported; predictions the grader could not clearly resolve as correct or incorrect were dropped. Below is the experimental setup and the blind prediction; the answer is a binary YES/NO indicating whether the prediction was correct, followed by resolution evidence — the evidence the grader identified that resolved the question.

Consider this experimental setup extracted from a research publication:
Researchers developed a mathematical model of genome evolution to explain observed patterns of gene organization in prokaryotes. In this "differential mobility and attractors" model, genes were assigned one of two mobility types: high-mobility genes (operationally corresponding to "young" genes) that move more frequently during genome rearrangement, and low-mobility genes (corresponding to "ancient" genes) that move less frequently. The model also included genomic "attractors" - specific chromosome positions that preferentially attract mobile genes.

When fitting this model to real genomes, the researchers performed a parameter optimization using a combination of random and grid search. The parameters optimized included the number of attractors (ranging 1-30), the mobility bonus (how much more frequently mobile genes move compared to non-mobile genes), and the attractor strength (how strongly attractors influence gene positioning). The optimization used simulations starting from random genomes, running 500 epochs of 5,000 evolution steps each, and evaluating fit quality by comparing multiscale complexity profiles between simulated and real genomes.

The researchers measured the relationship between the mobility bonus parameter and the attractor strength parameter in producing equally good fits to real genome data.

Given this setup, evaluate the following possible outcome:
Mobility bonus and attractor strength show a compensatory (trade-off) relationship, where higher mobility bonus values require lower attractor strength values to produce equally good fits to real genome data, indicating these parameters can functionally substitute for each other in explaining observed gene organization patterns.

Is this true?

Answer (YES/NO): YES